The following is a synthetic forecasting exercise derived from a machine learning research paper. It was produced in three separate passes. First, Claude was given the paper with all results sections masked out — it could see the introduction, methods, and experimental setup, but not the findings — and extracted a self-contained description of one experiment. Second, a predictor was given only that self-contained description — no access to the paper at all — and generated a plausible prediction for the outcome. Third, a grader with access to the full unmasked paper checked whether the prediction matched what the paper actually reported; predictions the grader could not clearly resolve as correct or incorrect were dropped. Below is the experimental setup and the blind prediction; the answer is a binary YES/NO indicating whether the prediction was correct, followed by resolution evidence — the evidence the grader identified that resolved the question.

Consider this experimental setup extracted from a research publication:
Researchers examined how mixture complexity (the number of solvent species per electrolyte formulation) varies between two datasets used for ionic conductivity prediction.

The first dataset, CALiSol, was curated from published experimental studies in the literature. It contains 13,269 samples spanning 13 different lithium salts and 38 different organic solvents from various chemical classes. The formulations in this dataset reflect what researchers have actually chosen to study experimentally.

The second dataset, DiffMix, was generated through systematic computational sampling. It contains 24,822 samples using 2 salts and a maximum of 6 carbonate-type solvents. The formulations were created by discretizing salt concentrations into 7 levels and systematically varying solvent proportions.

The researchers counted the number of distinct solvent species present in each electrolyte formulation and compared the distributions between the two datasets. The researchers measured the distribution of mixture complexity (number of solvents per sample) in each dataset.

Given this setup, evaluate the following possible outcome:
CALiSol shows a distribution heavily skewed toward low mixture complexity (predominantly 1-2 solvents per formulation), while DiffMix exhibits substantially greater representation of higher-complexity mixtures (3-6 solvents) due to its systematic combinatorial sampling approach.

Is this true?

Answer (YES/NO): NO